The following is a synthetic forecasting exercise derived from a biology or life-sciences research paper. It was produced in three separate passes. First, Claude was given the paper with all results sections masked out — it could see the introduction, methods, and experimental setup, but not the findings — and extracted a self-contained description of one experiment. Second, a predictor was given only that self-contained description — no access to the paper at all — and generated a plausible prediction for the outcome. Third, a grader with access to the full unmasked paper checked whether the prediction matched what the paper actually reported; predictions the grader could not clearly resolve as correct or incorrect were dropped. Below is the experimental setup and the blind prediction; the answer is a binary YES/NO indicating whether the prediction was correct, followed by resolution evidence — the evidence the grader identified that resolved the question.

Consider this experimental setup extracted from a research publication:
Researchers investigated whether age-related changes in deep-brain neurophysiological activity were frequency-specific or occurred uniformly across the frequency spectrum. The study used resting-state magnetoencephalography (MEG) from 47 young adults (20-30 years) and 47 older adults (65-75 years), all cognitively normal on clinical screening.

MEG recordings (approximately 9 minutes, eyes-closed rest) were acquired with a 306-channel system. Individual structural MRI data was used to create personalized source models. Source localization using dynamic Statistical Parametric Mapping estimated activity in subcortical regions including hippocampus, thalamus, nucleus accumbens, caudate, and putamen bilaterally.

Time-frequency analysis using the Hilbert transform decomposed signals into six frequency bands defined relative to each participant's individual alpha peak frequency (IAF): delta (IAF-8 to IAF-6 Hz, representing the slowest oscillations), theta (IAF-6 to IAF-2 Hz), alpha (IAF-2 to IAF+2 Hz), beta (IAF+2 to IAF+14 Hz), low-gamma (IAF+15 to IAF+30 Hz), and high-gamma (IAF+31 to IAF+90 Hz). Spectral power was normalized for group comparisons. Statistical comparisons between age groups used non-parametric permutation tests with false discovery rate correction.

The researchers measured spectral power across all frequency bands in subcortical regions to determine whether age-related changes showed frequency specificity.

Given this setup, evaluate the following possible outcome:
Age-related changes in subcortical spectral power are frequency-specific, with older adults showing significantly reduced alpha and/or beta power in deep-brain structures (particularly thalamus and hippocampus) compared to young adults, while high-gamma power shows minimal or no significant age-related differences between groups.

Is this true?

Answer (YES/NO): NO